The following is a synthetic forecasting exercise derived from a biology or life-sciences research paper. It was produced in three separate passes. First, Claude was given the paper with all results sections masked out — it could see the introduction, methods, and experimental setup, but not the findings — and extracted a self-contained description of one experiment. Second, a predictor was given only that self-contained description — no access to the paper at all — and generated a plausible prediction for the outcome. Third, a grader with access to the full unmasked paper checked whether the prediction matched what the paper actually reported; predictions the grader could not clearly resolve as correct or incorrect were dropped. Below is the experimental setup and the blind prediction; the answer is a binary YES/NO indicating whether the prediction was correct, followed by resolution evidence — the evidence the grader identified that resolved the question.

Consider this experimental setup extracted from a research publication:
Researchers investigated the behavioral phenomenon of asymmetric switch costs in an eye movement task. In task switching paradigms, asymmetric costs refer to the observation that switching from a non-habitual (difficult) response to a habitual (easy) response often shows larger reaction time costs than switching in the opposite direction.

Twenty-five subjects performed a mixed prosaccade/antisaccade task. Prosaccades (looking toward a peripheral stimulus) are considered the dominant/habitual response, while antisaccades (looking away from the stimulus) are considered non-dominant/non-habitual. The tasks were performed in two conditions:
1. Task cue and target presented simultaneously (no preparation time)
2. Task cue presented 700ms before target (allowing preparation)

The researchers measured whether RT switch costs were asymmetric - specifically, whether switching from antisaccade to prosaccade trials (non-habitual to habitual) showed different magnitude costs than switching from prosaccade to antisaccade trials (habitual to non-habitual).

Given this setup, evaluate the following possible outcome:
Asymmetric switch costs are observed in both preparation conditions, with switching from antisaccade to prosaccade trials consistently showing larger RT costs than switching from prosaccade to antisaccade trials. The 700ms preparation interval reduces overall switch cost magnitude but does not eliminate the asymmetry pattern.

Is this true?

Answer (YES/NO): NO